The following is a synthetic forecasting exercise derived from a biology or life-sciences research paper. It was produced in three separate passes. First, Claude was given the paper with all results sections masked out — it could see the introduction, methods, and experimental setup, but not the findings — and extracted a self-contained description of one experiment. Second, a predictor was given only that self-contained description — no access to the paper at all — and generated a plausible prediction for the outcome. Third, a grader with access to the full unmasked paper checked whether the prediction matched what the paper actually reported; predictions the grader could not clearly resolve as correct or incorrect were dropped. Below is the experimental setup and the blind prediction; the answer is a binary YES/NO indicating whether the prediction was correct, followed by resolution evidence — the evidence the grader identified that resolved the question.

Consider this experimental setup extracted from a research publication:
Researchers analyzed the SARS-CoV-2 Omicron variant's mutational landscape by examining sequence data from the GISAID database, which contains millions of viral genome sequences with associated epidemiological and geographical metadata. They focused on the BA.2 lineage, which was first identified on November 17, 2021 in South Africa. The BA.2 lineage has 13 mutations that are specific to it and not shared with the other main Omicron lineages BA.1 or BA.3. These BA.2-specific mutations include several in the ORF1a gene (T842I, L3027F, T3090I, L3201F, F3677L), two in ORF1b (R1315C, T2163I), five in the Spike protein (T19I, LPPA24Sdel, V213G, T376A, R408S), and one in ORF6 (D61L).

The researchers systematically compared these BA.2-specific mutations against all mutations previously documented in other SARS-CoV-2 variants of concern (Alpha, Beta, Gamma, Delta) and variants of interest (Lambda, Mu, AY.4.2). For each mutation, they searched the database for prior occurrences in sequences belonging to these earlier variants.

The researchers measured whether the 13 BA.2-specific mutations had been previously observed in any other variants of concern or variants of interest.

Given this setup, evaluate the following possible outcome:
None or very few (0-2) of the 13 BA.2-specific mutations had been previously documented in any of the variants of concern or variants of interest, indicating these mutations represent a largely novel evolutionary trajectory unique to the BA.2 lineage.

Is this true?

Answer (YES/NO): YES